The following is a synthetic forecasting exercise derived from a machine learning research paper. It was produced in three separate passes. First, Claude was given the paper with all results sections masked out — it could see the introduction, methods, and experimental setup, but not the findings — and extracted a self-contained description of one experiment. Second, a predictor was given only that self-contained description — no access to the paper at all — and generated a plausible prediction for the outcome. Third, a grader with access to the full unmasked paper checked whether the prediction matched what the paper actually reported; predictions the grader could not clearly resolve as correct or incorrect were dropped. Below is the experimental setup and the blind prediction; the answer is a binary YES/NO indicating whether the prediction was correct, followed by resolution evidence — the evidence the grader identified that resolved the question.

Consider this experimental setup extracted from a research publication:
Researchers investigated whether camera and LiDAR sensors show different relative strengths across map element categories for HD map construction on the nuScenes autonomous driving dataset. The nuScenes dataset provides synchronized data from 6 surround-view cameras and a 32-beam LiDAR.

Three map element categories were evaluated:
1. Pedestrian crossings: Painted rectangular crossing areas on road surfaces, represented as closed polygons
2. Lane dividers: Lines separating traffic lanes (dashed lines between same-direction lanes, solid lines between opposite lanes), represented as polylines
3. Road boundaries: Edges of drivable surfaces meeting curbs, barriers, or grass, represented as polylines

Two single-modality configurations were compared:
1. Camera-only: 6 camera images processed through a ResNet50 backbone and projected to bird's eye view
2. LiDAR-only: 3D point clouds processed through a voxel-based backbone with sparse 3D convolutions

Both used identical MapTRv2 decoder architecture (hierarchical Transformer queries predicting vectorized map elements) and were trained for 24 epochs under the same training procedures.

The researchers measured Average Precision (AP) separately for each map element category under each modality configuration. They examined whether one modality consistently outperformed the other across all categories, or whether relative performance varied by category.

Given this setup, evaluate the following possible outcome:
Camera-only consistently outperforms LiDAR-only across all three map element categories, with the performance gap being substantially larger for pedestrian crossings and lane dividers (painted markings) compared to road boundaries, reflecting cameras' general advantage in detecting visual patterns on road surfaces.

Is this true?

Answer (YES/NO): NO